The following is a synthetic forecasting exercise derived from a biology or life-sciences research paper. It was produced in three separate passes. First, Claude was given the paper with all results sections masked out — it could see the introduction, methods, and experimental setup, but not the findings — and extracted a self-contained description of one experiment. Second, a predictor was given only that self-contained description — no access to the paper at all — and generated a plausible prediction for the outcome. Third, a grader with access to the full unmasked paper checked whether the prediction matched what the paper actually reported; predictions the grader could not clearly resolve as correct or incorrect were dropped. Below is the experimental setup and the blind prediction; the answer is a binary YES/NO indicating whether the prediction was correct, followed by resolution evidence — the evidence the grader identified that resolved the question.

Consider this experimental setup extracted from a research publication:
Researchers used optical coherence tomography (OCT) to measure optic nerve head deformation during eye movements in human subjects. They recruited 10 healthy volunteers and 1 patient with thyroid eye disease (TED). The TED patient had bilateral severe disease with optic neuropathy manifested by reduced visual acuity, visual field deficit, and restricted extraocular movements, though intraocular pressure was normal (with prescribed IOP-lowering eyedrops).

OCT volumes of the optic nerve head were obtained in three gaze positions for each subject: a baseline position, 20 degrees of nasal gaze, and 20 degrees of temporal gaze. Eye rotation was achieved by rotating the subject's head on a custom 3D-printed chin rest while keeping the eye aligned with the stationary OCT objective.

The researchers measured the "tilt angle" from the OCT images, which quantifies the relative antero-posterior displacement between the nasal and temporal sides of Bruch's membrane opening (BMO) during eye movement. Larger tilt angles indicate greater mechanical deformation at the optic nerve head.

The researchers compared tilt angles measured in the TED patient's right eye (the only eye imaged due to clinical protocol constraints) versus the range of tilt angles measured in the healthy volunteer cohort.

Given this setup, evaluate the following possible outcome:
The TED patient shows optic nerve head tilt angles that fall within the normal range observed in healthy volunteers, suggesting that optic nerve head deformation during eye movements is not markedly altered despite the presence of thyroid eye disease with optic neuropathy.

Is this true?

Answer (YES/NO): NO